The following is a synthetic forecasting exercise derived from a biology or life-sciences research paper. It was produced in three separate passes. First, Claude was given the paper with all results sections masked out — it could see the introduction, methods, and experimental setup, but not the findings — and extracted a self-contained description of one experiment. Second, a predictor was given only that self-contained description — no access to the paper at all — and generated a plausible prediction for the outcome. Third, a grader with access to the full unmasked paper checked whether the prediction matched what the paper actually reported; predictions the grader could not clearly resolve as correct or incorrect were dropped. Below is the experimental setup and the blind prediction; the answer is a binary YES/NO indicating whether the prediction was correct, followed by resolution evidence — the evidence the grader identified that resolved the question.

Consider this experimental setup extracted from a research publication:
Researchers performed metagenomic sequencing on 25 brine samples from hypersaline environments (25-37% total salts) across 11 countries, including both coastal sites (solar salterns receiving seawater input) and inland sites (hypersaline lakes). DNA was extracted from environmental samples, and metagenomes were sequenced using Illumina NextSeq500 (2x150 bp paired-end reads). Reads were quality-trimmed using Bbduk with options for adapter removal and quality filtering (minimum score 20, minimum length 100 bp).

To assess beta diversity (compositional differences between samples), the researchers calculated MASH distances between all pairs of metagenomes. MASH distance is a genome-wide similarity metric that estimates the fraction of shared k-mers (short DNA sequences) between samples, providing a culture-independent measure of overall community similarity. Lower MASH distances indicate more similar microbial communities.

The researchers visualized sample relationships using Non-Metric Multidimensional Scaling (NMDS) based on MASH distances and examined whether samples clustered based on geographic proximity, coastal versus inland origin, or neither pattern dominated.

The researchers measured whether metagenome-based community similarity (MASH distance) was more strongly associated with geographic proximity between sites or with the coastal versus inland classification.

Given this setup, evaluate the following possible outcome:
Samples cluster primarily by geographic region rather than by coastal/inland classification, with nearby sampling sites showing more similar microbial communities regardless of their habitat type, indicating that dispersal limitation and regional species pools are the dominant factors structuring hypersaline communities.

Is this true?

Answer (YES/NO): NO